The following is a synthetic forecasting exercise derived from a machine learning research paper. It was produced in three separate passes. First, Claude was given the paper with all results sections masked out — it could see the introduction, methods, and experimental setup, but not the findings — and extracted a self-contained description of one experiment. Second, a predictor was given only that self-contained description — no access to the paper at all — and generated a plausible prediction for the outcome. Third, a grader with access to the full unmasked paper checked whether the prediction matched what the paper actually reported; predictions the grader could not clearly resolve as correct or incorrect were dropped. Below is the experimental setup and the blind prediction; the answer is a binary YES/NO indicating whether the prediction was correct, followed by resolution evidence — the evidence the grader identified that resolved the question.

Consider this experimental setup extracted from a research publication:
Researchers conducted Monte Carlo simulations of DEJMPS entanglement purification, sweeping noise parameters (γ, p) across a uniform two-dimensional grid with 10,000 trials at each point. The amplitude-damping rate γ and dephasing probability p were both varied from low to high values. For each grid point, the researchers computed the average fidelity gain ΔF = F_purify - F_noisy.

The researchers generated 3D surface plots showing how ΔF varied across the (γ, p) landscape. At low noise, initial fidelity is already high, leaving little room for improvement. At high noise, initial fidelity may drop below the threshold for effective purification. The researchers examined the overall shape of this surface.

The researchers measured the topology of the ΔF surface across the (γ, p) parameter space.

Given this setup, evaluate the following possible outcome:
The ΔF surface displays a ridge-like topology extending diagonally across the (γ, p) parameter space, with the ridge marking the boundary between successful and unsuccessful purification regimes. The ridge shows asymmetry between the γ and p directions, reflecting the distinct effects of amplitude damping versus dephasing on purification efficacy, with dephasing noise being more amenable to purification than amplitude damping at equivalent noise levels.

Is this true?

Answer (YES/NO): NO